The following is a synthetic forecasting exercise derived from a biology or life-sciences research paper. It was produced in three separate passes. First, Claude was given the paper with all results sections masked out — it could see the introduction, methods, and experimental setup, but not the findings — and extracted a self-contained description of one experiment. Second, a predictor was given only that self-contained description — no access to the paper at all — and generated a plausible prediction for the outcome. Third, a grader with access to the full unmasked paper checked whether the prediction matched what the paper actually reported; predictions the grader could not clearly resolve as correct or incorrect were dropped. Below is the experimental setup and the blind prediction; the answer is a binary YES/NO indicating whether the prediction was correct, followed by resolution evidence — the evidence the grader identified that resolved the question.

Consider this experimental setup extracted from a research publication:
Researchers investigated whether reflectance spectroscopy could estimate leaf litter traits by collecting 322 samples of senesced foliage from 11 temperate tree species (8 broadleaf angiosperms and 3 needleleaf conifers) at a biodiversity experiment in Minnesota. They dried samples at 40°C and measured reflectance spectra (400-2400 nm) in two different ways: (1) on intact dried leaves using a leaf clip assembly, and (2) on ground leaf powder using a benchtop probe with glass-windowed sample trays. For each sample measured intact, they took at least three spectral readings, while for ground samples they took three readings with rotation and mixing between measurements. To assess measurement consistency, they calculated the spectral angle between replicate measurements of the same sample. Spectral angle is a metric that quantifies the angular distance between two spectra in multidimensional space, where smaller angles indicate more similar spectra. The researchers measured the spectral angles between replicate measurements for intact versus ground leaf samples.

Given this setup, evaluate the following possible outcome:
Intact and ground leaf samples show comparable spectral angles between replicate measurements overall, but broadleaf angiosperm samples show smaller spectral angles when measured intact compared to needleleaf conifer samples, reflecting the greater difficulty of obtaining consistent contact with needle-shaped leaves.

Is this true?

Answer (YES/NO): NO